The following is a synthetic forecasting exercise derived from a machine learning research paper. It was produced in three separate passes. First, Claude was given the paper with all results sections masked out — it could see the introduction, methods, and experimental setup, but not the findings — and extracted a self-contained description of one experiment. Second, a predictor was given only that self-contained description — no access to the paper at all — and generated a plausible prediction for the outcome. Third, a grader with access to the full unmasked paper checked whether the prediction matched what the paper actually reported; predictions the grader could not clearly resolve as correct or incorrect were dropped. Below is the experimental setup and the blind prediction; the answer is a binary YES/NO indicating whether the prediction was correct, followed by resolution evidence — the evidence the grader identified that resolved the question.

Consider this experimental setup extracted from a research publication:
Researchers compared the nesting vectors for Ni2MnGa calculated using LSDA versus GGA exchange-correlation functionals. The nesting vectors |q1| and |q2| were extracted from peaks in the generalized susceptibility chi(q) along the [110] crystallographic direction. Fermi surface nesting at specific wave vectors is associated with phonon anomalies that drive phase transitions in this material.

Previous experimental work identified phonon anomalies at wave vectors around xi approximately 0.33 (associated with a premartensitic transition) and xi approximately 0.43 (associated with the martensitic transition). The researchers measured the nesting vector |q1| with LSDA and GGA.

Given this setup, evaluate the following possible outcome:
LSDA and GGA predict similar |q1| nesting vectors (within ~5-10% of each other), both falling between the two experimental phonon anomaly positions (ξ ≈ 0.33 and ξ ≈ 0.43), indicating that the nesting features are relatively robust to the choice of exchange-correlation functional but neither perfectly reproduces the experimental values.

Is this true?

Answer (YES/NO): NO